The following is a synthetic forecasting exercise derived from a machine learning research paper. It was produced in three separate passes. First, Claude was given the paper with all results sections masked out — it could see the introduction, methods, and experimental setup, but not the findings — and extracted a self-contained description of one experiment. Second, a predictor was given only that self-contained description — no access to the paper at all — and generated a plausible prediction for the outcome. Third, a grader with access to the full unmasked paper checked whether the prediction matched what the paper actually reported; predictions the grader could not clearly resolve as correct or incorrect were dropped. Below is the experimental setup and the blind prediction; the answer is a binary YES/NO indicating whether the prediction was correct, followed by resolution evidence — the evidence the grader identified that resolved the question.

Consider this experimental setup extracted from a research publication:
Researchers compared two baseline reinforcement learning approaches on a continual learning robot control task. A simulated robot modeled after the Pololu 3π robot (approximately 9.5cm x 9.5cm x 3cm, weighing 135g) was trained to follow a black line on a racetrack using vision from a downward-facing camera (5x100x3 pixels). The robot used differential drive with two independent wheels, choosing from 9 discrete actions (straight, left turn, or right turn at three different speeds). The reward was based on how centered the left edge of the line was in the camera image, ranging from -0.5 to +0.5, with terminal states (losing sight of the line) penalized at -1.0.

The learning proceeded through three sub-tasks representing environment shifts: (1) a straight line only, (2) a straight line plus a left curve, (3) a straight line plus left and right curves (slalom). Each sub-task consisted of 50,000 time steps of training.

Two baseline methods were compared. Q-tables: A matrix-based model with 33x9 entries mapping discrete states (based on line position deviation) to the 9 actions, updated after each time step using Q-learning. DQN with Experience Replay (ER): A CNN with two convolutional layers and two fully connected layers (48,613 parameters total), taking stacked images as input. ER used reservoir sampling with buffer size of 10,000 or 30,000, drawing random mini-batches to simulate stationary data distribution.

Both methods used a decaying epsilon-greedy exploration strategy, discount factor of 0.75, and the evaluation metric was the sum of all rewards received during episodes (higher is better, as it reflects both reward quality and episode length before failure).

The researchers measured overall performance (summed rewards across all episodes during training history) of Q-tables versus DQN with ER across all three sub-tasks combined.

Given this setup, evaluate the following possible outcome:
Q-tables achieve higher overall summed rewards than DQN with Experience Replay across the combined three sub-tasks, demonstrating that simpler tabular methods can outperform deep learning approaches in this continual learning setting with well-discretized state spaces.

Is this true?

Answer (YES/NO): NO